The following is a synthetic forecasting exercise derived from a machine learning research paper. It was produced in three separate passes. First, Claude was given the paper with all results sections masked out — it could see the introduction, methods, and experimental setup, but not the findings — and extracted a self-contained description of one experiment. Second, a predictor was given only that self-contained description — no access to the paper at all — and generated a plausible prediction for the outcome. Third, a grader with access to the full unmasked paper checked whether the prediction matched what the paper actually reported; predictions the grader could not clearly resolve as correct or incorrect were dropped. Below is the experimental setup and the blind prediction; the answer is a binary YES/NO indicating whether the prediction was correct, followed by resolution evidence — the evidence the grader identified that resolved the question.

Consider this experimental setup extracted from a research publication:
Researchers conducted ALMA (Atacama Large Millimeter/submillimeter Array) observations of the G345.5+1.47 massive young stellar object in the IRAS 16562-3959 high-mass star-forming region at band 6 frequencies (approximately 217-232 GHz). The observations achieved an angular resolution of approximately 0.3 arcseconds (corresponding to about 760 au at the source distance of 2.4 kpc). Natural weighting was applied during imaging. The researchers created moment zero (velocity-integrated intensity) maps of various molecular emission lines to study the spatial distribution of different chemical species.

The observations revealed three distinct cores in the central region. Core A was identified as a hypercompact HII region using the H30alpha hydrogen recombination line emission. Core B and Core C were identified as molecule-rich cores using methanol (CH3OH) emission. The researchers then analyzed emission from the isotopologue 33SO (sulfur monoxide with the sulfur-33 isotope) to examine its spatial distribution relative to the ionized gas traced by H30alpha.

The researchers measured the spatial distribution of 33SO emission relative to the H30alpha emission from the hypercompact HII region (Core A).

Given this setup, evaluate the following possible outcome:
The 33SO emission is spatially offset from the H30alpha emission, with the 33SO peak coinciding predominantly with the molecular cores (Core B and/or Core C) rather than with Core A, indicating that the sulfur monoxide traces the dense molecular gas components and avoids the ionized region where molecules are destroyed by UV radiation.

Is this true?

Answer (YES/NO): NO